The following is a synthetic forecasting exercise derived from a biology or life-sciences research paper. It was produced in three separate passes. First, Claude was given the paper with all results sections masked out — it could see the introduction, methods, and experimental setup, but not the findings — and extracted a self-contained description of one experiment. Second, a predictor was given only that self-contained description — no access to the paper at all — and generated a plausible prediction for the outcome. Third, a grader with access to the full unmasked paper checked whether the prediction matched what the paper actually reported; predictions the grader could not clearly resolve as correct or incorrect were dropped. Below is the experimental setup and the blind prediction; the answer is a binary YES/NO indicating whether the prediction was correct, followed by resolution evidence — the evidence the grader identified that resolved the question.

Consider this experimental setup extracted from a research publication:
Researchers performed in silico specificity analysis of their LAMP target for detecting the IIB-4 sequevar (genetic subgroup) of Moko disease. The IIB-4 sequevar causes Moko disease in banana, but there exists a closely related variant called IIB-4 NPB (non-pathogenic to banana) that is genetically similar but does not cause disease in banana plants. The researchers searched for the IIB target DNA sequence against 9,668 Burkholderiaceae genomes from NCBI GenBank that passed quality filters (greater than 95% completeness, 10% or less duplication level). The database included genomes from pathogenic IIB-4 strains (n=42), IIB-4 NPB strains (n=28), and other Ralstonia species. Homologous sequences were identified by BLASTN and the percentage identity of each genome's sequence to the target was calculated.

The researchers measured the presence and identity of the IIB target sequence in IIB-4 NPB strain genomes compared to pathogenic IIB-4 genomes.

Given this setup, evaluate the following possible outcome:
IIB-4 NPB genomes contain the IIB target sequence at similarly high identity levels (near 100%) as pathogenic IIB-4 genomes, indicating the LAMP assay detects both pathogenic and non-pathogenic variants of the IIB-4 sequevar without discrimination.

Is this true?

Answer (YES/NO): NO